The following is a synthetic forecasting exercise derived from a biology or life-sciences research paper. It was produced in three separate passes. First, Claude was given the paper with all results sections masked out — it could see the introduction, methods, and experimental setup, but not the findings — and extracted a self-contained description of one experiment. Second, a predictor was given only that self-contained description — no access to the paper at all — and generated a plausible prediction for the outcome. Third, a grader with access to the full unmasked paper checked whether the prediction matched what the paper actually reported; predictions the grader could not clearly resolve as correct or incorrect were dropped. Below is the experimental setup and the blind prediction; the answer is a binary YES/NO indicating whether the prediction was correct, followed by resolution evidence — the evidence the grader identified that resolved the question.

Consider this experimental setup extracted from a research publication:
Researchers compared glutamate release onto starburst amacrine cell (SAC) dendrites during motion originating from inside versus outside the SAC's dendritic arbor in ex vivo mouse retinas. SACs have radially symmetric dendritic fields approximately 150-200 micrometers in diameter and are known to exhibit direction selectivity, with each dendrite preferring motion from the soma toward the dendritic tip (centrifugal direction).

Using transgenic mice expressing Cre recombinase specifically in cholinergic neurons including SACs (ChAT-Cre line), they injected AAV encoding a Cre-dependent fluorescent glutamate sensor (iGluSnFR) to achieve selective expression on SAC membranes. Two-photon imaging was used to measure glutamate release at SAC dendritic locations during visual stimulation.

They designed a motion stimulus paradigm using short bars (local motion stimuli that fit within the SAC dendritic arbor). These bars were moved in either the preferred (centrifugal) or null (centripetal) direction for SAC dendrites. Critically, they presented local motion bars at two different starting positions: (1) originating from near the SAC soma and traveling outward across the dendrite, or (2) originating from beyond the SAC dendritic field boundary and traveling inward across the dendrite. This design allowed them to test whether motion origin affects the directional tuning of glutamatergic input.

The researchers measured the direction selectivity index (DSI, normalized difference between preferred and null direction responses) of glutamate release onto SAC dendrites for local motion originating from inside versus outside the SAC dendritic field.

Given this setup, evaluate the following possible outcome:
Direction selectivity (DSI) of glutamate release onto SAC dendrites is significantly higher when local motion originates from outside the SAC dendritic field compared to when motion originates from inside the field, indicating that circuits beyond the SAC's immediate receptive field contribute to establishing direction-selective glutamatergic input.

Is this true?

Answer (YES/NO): NO